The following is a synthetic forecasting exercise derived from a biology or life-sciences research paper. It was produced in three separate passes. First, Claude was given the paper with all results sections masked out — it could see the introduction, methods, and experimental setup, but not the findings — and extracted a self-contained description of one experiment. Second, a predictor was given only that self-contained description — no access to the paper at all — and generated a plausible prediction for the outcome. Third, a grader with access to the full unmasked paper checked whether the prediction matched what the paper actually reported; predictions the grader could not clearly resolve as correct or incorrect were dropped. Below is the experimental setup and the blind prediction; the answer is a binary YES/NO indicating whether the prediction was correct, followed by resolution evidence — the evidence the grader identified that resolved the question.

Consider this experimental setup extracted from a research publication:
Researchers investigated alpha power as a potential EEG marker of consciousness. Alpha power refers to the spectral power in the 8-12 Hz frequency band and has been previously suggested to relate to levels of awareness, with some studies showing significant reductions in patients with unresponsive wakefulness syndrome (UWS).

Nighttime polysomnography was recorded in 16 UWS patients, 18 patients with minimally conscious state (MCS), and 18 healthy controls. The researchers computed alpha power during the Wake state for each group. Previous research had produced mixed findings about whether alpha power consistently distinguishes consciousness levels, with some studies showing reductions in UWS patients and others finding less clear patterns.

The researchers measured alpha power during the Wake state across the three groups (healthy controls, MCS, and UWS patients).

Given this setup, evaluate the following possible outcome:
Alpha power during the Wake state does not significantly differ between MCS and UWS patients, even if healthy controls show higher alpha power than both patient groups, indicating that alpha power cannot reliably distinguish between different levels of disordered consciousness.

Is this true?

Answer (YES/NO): NO